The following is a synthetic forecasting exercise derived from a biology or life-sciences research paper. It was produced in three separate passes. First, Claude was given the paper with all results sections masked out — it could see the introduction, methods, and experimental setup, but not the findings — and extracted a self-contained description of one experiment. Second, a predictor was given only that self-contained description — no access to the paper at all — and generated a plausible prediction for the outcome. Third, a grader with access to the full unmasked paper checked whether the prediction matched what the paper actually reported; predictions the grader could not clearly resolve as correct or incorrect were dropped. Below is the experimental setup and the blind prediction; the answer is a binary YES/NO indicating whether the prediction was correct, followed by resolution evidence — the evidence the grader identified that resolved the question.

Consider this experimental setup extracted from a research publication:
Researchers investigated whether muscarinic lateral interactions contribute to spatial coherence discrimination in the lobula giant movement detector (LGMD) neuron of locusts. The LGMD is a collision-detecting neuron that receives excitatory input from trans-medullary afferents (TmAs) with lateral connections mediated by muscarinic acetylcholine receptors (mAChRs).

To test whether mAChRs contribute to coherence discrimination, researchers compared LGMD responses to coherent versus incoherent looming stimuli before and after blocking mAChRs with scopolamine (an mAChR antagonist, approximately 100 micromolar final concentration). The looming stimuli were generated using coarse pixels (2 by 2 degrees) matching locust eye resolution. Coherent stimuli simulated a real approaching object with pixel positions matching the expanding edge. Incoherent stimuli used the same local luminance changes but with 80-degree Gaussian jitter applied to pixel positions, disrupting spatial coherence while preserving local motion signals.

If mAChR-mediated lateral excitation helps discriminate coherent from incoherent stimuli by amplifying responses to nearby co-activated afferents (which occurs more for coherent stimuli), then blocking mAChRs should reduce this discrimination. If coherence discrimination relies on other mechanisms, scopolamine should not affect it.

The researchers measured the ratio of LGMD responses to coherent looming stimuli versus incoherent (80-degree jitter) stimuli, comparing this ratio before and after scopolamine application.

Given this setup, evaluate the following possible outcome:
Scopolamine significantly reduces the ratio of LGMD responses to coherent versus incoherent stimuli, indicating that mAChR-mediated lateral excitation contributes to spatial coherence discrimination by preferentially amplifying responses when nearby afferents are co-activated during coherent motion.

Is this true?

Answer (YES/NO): YES